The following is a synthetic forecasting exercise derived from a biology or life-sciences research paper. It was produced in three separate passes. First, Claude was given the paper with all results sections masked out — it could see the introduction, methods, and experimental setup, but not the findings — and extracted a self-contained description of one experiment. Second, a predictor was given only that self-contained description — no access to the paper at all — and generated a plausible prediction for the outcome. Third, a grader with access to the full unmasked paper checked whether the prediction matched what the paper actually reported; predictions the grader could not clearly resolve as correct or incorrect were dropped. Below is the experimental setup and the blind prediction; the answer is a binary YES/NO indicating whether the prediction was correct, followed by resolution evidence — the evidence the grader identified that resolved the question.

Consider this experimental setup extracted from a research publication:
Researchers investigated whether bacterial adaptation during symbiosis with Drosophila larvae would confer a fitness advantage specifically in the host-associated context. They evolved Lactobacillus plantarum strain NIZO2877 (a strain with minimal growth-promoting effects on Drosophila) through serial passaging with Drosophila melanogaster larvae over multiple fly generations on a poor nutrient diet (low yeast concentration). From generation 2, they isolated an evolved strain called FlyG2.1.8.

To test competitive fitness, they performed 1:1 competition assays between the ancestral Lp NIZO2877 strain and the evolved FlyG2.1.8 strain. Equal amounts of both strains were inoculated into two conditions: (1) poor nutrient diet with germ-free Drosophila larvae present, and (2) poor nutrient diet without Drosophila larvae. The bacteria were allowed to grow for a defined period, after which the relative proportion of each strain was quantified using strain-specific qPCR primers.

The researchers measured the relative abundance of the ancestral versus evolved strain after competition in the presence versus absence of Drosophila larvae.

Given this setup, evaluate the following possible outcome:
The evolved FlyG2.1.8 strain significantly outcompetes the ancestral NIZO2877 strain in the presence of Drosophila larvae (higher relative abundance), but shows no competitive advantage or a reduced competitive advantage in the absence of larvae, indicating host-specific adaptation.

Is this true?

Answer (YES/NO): NO